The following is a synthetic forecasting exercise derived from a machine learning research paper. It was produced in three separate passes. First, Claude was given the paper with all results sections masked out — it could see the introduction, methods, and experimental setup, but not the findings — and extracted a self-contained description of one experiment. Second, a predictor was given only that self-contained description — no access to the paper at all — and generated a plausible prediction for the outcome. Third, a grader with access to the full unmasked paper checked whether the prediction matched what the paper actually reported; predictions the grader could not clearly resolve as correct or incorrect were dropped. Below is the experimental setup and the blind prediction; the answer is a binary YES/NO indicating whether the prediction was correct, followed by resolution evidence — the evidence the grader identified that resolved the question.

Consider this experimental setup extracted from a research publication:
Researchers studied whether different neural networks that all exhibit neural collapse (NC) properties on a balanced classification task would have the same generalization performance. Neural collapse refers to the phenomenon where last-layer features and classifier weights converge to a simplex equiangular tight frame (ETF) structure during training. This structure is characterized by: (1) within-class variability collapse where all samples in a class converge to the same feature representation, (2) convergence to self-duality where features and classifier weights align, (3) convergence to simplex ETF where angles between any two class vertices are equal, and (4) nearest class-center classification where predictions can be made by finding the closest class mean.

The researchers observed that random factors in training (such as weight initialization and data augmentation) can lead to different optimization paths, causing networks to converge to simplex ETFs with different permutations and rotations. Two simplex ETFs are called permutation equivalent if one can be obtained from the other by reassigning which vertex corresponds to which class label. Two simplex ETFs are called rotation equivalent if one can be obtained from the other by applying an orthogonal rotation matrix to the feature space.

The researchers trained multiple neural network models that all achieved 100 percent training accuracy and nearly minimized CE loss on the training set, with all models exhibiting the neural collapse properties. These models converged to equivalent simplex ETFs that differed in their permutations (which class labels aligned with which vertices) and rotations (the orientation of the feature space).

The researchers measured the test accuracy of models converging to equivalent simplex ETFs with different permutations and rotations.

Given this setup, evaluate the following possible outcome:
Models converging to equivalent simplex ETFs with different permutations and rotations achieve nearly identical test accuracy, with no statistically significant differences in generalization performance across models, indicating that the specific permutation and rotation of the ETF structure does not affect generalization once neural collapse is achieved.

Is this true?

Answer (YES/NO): NO